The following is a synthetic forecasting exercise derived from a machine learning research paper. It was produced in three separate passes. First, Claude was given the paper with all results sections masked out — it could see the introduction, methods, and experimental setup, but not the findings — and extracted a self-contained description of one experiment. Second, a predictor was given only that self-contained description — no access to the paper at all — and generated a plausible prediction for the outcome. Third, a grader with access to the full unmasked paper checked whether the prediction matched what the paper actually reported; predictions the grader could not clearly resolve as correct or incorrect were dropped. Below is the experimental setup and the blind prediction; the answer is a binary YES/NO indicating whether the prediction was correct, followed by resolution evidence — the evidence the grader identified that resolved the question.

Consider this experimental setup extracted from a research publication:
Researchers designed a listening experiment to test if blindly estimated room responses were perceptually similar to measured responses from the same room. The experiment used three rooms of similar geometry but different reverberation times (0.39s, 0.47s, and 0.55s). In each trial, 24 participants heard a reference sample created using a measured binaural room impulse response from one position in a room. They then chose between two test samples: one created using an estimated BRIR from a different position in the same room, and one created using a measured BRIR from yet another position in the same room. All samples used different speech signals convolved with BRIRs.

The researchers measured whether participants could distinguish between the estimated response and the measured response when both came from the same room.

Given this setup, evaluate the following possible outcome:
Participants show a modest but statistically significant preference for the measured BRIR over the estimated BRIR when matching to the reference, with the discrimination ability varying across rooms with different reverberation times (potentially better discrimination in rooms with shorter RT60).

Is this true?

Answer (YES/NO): NO